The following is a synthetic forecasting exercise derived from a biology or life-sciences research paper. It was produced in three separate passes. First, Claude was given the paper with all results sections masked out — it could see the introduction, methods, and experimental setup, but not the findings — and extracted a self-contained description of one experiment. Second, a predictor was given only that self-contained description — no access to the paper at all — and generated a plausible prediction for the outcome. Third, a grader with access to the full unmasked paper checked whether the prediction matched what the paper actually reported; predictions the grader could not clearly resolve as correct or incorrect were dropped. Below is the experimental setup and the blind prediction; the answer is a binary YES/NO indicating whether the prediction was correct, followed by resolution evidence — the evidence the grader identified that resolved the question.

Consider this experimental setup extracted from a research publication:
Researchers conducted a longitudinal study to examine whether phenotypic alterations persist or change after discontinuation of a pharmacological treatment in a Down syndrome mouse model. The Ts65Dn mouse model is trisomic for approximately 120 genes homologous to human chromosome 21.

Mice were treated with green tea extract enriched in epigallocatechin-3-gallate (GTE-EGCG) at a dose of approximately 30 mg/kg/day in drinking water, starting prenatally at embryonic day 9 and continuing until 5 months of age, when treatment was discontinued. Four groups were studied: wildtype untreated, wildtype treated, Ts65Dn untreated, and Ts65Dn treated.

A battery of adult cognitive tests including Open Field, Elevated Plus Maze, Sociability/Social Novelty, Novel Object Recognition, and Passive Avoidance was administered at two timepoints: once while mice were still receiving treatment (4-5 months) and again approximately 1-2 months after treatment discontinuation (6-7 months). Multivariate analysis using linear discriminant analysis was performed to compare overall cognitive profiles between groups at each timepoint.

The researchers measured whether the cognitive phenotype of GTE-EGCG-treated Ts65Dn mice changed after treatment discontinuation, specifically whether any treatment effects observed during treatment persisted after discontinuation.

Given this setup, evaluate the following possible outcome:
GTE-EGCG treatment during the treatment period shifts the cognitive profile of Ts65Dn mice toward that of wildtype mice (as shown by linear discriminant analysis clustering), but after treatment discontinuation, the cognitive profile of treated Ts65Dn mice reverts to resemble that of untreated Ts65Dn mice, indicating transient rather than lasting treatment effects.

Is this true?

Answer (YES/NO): NO